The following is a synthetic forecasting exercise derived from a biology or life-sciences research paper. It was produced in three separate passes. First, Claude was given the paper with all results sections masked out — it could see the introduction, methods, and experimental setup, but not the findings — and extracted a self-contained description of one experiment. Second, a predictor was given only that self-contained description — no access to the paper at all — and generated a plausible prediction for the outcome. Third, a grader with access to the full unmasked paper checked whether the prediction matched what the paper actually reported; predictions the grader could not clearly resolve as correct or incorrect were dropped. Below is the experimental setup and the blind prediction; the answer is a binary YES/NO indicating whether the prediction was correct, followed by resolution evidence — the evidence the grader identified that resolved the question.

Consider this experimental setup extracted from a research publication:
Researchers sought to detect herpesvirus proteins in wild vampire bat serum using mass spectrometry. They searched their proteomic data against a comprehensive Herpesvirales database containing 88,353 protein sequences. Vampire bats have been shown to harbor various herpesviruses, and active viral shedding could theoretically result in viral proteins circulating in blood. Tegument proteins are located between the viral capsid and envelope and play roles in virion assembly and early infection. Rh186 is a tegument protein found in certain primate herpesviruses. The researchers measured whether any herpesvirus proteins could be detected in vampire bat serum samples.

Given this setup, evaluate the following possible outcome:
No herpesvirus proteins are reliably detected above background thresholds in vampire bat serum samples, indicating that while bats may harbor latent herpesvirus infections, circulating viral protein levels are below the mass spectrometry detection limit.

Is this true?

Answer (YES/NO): NO